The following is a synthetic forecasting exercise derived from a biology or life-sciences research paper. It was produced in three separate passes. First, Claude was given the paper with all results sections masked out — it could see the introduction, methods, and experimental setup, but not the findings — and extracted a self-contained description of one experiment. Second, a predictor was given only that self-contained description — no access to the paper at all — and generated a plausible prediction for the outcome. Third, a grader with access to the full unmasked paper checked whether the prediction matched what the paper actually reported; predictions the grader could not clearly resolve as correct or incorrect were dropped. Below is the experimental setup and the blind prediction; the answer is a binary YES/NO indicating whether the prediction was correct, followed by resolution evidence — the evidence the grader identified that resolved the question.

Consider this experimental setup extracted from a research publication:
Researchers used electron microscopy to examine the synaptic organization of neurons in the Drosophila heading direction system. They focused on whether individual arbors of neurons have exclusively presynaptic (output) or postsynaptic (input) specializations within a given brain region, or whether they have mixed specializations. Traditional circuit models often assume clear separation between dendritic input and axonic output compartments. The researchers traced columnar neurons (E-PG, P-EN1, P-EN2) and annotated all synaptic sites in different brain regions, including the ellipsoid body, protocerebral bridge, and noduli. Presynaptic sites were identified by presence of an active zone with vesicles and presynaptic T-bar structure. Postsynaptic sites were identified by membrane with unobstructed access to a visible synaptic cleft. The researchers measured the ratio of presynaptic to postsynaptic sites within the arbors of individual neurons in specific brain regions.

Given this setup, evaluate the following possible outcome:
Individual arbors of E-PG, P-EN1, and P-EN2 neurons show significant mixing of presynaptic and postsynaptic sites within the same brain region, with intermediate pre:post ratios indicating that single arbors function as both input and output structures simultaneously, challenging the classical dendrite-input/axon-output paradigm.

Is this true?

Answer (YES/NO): YES